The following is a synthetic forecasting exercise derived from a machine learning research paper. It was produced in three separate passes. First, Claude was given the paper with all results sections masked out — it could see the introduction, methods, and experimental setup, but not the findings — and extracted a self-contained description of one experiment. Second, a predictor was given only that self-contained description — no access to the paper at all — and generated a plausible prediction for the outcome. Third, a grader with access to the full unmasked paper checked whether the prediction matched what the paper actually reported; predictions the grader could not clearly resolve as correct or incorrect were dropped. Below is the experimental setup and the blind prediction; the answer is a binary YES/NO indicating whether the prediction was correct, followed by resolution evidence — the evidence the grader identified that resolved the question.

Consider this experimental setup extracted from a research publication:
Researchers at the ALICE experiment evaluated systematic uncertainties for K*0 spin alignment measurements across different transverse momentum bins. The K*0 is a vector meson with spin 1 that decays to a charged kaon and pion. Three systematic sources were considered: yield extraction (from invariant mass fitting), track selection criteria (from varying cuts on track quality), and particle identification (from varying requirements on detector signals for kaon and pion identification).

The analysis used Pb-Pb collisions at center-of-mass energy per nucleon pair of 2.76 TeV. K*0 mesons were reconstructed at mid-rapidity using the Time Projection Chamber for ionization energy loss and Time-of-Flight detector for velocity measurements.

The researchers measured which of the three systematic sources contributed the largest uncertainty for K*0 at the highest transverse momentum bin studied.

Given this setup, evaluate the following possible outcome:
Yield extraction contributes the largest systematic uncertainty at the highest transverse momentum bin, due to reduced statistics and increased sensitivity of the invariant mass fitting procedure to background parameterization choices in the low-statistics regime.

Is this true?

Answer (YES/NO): NO